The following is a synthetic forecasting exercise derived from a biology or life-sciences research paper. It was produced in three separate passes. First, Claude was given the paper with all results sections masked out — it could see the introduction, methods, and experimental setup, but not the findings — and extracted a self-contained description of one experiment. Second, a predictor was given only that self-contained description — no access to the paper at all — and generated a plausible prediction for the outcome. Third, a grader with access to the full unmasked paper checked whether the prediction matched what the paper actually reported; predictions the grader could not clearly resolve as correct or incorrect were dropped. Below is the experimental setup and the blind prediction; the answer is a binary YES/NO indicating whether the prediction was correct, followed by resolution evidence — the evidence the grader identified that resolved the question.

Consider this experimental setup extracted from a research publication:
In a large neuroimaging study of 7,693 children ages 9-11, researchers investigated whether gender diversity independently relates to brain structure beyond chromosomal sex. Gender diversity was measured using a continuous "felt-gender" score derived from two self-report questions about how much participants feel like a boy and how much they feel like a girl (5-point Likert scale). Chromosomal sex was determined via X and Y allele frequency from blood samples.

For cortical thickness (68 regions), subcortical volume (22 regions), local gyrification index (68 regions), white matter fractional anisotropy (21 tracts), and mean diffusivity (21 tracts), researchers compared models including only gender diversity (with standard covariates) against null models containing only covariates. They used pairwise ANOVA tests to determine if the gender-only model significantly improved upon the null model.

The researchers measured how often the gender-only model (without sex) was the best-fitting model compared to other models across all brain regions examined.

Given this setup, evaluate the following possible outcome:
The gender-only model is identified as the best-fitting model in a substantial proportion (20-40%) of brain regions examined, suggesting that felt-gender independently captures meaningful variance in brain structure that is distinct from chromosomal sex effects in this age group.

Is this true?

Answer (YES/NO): NO